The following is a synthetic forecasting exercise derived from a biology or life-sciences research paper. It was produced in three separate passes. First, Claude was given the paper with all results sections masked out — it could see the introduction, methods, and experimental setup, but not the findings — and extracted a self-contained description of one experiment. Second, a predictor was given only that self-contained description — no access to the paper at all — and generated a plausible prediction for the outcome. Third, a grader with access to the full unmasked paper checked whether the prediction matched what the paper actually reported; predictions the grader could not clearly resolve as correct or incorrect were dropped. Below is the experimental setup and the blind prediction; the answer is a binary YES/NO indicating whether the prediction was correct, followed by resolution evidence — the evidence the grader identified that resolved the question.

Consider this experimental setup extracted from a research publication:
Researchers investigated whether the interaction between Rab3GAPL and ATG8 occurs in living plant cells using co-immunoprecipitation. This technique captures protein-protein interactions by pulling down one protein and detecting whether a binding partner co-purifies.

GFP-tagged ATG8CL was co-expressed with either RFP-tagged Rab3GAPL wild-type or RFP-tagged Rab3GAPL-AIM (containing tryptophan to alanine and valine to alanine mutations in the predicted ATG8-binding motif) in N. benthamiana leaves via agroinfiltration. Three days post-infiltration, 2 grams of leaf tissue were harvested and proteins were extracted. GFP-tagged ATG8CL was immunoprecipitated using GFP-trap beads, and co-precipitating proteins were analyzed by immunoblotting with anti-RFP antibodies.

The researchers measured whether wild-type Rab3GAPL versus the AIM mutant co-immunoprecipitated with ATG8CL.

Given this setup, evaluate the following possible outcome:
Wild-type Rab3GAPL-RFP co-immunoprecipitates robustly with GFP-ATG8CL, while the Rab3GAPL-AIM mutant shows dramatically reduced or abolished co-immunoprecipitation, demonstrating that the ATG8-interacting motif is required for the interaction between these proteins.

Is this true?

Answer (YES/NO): YES